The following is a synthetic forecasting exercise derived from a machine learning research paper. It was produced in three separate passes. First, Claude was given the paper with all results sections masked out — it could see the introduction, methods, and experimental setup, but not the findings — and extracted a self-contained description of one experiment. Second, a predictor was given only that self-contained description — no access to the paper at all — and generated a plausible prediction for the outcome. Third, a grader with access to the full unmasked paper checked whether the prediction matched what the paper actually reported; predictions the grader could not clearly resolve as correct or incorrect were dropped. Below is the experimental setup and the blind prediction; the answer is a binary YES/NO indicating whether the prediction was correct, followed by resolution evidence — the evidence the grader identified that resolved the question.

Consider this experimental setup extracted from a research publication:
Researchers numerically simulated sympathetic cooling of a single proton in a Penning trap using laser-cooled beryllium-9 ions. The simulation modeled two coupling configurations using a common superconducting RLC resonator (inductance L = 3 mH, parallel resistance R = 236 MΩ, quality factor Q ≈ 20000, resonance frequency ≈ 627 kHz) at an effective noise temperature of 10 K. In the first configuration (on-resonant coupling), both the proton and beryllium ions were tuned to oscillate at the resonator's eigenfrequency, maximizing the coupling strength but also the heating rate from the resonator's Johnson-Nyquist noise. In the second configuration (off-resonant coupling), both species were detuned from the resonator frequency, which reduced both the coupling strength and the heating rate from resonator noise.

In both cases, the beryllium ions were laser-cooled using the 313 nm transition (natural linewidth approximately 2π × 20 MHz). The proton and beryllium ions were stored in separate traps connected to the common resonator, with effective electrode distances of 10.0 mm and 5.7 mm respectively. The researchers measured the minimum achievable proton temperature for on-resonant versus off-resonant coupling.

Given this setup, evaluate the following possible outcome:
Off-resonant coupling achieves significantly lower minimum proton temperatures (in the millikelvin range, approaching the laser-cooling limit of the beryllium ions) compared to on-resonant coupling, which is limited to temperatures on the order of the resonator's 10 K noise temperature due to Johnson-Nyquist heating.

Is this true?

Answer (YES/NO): NO